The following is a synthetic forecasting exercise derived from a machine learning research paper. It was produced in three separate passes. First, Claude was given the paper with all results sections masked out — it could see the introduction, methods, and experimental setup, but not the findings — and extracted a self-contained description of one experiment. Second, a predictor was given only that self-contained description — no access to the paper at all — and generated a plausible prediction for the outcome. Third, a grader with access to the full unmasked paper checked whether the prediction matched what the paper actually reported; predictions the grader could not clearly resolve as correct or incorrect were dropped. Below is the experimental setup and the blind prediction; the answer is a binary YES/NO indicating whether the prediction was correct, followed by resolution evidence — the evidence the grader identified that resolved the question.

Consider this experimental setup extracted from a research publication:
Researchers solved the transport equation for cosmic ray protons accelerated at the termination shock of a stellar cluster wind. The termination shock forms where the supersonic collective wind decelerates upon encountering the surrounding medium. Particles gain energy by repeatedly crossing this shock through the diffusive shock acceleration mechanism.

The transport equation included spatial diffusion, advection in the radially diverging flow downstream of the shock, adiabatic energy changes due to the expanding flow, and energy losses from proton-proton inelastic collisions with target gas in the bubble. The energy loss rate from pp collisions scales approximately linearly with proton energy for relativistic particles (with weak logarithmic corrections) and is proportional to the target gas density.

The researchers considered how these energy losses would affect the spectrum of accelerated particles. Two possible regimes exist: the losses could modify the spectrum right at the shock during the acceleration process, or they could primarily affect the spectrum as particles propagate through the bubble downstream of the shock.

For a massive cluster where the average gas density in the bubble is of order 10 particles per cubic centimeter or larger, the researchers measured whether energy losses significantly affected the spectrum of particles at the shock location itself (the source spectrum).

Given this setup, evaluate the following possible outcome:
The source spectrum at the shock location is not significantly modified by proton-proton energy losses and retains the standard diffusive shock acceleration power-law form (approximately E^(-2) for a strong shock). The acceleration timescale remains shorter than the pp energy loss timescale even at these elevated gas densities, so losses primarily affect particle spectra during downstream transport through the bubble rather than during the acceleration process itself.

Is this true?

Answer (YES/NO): YES